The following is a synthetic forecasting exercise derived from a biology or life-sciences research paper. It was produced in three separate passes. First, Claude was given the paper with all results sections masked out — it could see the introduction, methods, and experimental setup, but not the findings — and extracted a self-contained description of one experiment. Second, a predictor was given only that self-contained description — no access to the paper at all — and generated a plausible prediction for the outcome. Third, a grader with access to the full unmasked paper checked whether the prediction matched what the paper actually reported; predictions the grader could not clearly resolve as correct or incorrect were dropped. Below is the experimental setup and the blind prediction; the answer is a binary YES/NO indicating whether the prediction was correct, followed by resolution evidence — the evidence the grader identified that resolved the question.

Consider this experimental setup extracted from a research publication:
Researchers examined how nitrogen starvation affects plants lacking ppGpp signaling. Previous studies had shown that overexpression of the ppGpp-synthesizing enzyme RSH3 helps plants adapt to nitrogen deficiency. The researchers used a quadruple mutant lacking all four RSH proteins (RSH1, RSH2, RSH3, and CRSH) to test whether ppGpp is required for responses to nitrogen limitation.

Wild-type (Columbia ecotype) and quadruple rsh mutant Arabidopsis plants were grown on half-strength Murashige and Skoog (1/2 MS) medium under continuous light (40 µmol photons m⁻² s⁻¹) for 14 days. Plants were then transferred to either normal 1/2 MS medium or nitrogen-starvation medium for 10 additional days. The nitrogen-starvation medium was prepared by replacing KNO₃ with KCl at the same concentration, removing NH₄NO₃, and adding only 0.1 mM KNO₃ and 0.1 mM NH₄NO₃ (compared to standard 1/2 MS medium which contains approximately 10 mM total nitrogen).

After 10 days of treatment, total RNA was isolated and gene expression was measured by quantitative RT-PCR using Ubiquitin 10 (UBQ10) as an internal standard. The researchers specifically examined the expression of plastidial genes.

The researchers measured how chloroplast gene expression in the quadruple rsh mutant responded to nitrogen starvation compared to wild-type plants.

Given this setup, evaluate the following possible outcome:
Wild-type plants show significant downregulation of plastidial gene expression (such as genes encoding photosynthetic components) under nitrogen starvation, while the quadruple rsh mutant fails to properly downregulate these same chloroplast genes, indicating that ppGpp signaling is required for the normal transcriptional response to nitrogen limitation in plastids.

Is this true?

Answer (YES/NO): NO